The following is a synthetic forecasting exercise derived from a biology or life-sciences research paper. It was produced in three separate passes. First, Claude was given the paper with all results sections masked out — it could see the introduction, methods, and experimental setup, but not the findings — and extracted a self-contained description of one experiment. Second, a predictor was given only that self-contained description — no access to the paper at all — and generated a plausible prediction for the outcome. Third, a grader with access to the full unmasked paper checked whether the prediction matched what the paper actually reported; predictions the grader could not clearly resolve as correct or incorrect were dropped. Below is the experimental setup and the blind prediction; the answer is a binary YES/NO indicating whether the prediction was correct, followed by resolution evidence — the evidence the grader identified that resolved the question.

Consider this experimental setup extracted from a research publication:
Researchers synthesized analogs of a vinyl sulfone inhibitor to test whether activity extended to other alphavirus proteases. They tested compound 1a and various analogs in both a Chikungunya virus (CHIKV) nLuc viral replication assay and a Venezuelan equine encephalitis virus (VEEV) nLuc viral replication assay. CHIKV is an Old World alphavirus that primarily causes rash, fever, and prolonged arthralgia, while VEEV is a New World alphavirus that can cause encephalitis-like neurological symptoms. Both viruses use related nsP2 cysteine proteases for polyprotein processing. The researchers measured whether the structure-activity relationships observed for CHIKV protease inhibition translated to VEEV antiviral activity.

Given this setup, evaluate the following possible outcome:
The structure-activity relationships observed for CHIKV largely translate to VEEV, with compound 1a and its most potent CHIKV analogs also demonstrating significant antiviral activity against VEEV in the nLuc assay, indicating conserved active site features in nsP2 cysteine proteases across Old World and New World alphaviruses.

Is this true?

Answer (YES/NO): YES